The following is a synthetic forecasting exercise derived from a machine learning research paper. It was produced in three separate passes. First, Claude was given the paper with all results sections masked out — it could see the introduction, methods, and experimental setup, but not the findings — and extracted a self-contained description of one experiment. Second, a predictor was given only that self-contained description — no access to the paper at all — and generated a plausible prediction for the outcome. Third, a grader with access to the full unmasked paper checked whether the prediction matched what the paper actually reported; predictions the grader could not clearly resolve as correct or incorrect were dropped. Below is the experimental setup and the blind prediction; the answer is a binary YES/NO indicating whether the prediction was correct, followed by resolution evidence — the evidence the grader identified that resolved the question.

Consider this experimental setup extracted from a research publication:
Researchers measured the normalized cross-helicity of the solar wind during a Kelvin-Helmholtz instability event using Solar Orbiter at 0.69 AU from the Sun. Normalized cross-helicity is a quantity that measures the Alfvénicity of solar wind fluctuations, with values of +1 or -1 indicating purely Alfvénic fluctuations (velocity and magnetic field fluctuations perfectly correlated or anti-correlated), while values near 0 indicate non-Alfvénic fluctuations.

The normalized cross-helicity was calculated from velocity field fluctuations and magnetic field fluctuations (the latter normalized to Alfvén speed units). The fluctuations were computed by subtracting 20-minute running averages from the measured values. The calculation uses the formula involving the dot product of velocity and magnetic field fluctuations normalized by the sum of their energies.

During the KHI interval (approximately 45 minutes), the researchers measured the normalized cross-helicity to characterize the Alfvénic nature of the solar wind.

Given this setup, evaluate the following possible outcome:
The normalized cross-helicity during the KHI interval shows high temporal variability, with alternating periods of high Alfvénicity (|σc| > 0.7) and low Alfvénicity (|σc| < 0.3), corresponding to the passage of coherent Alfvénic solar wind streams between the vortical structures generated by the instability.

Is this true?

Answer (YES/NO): NO